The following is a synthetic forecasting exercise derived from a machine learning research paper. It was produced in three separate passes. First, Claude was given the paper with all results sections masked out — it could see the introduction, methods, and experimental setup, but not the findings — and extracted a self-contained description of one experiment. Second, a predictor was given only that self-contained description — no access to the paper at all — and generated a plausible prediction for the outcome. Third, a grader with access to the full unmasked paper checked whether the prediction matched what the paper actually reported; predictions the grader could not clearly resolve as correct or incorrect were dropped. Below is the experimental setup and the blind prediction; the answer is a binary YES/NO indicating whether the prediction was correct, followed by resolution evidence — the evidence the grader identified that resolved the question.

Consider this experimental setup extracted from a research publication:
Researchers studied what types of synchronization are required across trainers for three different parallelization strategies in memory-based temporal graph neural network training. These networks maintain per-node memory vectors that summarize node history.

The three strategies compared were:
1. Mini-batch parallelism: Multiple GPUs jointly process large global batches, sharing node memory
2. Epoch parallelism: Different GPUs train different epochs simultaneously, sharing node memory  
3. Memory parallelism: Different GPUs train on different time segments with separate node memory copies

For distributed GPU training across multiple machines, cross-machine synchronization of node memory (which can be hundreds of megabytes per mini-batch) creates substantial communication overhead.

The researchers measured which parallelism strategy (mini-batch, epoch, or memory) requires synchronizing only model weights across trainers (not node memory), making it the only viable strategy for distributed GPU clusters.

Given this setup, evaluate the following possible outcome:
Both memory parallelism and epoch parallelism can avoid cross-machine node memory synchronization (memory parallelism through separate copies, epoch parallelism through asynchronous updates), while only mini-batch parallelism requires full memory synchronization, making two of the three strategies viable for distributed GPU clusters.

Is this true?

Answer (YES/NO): NO